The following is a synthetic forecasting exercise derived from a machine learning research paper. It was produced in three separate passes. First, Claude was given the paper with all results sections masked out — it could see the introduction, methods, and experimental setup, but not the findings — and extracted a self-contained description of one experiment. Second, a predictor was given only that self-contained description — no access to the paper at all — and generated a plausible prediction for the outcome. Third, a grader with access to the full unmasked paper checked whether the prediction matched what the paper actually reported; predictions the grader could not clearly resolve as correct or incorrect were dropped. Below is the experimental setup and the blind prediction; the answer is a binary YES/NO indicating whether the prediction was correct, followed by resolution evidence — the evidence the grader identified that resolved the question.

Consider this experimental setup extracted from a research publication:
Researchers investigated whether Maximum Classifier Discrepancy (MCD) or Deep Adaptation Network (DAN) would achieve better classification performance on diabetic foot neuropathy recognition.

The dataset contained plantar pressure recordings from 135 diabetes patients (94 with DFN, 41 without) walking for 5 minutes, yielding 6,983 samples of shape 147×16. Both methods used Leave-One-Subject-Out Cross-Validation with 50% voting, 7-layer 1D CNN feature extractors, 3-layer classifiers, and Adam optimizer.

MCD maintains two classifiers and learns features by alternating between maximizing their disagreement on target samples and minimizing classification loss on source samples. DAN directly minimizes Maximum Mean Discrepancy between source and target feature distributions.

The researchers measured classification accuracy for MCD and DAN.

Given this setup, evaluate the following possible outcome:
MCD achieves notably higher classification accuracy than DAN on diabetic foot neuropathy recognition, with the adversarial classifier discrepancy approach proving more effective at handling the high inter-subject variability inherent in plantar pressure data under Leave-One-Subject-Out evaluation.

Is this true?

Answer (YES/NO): NO